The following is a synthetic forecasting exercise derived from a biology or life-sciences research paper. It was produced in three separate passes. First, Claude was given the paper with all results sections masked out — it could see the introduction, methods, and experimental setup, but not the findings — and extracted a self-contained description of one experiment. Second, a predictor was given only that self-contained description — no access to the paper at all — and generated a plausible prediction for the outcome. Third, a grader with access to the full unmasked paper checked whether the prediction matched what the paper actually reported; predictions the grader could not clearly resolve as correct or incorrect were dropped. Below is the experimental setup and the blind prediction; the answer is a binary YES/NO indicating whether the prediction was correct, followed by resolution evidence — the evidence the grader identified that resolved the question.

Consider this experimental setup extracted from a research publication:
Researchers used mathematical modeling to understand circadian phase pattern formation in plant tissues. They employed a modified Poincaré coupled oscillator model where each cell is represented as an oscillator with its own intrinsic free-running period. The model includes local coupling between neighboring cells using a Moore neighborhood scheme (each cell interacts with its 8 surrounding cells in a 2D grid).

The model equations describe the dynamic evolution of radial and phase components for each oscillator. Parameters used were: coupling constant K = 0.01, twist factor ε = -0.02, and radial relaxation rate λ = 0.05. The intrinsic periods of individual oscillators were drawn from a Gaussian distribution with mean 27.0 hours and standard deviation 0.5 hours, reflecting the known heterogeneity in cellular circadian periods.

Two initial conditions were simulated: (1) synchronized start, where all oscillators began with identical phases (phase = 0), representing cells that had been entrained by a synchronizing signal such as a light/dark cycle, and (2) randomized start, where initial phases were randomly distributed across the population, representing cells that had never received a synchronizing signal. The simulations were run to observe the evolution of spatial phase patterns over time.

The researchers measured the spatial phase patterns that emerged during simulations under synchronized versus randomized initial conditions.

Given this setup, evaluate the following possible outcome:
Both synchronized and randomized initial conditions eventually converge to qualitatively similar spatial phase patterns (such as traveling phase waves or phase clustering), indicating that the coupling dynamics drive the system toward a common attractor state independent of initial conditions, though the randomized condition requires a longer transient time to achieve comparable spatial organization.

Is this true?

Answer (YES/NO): NO